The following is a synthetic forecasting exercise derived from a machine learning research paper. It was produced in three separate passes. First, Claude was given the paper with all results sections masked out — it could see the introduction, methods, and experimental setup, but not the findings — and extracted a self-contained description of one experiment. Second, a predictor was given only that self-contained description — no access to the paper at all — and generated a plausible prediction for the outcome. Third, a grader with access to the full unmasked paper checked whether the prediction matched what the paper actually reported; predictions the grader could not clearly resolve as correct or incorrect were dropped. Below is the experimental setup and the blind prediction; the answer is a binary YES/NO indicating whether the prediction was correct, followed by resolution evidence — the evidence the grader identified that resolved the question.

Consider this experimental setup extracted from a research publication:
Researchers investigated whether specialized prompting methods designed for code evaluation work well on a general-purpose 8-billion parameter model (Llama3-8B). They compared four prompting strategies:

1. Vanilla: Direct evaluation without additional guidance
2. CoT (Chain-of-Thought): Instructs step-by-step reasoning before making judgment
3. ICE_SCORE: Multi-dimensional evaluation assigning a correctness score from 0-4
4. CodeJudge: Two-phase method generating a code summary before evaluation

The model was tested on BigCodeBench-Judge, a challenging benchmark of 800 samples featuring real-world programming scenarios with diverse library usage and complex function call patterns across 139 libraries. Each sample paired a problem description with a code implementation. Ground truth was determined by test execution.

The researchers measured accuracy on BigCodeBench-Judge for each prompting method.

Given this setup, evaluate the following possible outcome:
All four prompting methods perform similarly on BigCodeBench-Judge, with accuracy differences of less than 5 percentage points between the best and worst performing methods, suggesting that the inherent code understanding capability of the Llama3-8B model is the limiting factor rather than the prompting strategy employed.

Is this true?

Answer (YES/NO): YES